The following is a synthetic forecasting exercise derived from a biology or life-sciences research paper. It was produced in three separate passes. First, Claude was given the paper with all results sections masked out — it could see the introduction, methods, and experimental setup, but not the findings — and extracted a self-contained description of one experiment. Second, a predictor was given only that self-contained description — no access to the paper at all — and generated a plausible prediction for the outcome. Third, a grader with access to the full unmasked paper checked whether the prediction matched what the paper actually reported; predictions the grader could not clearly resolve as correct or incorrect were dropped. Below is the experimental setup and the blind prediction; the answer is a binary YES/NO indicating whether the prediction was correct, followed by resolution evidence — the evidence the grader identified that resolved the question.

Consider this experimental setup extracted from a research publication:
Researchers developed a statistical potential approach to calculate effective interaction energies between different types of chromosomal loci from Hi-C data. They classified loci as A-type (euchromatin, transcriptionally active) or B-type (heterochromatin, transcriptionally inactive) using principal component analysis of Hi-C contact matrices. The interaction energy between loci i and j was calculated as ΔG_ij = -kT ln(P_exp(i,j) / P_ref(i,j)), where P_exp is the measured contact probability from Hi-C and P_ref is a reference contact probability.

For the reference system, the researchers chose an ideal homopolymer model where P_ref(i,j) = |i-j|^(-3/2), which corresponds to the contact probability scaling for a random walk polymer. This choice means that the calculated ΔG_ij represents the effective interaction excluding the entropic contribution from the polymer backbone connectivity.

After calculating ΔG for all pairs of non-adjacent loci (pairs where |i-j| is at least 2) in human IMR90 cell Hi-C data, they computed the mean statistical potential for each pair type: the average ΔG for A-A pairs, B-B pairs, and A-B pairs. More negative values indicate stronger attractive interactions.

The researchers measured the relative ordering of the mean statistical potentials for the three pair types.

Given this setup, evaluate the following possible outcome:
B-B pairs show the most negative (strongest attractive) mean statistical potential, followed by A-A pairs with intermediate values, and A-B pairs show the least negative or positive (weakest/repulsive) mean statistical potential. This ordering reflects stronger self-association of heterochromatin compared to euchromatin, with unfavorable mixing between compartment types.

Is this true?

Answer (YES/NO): NO